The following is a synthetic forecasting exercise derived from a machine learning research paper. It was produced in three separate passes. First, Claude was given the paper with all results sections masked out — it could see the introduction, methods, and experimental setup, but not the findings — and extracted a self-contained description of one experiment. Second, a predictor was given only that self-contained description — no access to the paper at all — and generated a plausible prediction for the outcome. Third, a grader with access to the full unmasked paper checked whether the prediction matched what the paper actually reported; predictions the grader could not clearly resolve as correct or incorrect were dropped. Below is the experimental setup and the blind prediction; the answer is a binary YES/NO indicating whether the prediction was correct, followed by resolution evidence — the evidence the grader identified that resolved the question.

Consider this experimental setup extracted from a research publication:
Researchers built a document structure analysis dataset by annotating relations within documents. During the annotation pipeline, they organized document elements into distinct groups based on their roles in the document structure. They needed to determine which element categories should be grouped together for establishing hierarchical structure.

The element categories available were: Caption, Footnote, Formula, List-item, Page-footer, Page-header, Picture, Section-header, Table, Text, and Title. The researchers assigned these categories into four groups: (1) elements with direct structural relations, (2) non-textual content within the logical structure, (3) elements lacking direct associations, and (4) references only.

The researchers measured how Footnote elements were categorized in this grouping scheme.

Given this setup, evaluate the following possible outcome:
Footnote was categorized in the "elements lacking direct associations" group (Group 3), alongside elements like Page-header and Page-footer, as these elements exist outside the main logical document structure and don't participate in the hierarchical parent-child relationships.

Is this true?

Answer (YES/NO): NO